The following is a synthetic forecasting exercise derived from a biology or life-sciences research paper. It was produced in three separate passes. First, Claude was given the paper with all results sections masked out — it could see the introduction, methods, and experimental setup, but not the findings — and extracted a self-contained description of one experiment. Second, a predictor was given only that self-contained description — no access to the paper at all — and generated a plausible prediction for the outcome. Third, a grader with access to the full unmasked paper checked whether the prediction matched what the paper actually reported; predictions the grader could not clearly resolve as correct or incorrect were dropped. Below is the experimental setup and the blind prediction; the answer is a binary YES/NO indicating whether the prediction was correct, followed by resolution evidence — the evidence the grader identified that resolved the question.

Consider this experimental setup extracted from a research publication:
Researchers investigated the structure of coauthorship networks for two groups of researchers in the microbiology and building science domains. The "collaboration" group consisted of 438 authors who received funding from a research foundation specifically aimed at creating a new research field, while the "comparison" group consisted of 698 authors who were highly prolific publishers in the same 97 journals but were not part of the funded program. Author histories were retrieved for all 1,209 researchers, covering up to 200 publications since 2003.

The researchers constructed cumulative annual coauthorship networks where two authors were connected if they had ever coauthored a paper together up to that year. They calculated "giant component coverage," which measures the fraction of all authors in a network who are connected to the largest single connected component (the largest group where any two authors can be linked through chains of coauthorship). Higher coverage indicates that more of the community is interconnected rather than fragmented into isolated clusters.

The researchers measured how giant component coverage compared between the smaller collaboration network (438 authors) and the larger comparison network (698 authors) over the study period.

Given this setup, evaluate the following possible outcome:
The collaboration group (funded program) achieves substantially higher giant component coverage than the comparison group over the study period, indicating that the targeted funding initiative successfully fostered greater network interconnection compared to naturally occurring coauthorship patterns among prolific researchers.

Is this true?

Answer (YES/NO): NO